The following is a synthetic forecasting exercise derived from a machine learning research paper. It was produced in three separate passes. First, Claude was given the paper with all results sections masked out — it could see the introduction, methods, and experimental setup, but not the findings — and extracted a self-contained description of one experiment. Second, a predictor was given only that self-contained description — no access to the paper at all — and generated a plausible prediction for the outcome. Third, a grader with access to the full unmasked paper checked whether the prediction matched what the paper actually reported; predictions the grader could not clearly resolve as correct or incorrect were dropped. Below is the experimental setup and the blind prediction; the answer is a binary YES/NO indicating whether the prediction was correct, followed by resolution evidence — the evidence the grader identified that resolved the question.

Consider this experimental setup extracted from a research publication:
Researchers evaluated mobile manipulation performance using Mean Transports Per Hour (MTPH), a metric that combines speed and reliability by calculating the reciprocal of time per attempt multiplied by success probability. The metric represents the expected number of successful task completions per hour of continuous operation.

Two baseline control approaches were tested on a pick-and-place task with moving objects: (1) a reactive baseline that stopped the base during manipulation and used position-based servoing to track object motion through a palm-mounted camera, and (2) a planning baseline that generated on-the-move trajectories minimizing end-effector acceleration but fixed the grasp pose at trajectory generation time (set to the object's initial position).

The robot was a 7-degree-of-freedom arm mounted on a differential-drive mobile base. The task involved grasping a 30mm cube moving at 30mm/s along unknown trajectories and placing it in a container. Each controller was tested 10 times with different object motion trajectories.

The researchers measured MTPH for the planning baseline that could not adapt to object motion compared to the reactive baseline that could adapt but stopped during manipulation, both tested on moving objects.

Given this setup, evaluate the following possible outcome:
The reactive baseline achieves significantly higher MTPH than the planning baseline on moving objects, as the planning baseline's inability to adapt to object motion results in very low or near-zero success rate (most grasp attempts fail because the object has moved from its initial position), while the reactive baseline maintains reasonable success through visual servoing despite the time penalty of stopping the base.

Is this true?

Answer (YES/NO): YES